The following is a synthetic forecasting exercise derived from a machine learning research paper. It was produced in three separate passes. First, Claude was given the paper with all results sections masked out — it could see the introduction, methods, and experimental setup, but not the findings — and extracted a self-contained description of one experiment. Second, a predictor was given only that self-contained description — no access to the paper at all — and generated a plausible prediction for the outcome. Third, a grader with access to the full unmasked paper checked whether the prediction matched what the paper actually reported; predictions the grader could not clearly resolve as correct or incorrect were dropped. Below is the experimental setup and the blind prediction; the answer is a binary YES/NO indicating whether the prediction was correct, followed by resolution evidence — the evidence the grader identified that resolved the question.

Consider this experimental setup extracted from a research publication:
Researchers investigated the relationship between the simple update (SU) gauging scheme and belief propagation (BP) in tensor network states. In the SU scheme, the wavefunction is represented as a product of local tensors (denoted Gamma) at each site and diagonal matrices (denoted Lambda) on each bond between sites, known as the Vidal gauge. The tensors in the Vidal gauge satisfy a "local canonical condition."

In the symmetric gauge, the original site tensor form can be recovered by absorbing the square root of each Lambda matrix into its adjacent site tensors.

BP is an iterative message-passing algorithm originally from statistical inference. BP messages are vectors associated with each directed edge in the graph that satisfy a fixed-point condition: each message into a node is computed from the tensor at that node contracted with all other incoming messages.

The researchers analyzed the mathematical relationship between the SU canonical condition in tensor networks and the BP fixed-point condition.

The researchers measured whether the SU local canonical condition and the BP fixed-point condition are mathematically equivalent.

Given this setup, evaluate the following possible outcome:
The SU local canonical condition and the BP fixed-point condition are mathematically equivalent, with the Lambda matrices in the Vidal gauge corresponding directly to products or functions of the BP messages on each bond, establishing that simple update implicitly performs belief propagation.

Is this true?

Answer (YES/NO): YES